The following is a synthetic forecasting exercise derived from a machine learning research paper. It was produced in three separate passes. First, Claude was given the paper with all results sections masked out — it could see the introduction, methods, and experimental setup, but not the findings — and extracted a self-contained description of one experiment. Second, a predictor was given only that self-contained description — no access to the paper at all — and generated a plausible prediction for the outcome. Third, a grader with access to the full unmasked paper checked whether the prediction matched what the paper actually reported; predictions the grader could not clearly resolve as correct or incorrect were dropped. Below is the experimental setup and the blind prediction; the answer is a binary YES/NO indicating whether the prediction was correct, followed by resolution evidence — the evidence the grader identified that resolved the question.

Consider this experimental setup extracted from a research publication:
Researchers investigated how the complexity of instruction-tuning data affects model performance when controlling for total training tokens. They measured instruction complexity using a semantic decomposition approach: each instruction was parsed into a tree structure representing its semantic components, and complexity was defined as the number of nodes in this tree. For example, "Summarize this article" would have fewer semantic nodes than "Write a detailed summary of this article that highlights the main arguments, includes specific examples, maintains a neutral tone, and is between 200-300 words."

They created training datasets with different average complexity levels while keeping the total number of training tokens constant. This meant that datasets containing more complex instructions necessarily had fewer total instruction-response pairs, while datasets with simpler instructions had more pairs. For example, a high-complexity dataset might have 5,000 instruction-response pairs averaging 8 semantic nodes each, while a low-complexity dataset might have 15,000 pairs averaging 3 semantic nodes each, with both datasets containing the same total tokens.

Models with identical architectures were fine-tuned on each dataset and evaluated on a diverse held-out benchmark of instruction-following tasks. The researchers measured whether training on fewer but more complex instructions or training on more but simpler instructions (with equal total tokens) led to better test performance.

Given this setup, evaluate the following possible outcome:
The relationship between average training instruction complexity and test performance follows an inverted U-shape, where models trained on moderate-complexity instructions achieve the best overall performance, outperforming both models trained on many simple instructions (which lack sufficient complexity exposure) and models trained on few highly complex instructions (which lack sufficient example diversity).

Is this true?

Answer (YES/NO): NO